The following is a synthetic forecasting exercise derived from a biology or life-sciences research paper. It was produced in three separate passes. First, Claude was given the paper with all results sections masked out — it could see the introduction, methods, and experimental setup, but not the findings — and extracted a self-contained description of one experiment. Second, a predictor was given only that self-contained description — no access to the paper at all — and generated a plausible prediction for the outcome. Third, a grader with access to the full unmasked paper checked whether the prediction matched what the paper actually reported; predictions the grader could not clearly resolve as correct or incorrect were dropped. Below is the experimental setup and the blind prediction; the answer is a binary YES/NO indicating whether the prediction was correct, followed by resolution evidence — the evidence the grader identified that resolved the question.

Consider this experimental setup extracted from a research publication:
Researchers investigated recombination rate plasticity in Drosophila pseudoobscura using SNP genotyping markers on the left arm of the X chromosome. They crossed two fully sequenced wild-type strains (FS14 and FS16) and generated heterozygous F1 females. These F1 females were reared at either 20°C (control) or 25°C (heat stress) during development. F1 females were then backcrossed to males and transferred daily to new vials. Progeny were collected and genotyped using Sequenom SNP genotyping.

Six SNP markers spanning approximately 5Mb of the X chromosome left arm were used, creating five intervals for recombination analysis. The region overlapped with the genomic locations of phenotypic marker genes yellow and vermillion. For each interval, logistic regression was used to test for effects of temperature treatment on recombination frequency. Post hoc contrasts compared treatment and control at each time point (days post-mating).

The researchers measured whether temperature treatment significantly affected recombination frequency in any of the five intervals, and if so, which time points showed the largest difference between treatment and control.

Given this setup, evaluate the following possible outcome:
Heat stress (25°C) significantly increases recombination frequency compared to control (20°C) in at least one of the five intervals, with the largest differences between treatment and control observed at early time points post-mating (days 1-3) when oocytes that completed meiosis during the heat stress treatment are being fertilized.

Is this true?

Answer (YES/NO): NO